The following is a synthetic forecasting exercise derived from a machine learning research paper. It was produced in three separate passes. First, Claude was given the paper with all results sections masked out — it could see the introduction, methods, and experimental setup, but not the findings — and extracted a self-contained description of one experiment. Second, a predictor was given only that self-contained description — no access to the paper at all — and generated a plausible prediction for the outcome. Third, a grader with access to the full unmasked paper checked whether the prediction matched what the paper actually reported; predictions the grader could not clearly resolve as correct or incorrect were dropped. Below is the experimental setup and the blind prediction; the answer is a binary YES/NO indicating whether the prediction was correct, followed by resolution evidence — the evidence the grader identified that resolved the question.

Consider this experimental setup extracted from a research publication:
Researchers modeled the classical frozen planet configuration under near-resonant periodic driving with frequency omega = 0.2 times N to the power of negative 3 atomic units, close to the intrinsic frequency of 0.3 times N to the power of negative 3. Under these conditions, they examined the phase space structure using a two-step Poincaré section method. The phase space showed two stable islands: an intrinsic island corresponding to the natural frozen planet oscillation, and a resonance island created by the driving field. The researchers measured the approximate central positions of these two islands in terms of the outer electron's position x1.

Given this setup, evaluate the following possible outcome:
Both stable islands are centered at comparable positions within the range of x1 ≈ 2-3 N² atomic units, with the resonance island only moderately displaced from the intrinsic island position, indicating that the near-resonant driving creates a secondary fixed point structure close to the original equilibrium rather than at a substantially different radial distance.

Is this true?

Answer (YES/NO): NO